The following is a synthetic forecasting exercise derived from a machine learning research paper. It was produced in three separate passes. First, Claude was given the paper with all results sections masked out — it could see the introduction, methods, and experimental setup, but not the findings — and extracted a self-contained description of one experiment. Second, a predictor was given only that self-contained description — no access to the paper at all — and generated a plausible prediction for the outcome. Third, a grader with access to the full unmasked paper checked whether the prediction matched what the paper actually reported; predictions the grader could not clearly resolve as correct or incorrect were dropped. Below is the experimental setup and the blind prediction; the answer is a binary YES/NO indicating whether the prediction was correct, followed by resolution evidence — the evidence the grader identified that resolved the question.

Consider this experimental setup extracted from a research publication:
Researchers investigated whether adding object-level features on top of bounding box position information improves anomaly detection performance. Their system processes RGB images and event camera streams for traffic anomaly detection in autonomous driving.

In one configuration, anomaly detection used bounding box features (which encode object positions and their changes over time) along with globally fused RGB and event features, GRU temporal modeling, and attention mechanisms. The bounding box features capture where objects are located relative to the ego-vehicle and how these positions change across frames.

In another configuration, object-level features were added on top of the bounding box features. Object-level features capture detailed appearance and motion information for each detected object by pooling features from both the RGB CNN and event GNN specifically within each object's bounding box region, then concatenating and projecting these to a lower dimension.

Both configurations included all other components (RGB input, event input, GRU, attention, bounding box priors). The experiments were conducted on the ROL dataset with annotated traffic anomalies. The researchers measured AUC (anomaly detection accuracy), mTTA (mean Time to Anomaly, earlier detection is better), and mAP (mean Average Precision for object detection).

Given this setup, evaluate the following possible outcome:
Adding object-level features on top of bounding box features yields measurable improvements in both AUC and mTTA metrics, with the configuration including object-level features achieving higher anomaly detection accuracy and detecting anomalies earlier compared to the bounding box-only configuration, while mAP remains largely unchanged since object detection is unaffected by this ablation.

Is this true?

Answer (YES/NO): NO